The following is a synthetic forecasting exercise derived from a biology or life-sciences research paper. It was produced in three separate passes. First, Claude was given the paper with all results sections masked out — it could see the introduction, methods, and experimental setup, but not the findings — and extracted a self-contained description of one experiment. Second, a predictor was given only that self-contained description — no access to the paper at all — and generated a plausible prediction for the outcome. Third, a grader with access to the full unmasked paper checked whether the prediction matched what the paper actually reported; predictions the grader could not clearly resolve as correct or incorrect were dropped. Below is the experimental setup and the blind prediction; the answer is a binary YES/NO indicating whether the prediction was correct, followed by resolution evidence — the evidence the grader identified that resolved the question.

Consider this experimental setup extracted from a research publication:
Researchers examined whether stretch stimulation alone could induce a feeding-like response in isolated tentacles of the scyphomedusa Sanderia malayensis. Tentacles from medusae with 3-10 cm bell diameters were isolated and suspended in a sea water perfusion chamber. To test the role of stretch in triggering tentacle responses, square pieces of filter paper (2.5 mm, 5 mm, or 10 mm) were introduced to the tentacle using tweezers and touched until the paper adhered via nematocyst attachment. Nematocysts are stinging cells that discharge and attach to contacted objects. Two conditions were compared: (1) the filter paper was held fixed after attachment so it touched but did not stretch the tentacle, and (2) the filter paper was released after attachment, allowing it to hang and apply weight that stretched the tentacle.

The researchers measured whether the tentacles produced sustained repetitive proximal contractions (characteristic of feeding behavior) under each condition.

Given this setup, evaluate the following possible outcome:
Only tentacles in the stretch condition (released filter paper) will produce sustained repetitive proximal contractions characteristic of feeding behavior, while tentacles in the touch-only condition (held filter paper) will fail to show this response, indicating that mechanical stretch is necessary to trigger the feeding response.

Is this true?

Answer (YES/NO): YES